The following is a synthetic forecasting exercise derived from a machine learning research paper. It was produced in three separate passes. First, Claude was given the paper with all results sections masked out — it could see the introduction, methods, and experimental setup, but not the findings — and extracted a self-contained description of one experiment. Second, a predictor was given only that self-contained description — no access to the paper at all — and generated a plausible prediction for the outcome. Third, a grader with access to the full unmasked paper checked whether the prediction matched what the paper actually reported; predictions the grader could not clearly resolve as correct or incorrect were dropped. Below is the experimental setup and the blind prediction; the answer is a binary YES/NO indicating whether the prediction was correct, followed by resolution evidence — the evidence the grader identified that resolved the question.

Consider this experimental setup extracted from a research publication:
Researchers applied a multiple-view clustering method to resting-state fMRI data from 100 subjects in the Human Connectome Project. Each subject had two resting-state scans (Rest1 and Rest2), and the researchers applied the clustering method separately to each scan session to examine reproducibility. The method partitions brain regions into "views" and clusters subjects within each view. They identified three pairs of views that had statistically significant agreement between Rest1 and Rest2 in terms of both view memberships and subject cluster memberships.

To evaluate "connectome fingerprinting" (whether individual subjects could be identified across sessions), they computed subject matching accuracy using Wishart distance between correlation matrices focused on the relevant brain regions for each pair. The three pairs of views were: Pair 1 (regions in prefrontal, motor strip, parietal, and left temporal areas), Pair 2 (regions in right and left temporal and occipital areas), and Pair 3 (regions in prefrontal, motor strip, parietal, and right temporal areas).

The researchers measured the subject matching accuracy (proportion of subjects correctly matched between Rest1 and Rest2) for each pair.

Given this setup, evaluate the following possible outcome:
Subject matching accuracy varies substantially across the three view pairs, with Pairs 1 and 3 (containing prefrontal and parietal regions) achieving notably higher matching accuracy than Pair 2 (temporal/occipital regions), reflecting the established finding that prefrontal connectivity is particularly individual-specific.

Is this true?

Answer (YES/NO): YES